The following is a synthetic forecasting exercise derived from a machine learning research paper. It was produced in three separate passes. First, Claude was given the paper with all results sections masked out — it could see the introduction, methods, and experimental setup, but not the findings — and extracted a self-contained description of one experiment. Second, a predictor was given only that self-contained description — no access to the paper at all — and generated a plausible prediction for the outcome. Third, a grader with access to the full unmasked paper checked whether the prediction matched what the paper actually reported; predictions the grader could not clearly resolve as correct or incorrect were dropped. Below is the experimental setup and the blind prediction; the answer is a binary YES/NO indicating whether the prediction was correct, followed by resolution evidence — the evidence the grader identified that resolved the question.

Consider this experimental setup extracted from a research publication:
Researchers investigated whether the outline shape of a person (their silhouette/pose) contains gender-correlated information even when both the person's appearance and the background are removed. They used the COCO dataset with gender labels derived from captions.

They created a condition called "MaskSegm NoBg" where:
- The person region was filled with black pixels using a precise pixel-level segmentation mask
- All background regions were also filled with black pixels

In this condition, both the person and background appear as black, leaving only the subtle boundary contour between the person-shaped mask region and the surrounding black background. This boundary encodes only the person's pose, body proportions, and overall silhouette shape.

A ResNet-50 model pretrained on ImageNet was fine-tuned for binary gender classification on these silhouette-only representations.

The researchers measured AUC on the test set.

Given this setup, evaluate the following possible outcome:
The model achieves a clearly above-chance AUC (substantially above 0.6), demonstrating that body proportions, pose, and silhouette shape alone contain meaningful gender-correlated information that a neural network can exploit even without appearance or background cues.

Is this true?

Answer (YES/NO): YES